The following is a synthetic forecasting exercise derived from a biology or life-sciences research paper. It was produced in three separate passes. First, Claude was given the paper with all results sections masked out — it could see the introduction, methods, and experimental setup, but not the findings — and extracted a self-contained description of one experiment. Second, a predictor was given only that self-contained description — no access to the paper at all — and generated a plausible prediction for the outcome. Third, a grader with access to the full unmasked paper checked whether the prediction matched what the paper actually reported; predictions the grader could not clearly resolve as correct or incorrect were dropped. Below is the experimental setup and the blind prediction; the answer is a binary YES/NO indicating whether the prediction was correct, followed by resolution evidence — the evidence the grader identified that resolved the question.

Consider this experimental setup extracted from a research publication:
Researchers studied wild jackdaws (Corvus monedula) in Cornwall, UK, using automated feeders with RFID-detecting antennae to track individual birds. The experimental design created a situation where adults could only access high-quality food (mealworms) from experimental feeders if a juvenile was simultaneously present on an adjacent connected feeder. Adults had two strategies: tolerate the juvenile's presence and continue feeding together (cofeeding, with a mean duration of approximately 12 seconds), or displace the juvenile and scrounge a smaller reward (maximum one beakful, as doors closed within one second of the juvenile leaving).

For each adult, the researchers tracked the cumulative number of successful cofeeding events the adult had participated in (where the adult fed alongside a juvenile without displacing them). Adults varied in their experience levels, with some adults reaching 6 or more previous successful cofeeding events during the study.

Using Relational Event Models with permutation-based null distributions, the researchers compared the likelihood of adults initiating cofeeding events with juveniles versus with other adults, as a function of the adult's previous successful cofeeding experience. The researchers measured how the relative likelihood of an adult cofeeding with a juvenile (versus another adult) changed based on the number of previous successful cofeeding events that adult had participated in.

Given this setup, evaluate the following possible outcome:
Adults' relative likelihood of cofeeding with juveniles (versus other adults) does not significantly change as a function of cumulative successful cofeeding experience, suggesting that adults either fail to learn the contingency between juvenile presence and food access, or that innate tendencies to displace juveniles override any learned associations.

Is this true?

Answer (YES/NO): NO